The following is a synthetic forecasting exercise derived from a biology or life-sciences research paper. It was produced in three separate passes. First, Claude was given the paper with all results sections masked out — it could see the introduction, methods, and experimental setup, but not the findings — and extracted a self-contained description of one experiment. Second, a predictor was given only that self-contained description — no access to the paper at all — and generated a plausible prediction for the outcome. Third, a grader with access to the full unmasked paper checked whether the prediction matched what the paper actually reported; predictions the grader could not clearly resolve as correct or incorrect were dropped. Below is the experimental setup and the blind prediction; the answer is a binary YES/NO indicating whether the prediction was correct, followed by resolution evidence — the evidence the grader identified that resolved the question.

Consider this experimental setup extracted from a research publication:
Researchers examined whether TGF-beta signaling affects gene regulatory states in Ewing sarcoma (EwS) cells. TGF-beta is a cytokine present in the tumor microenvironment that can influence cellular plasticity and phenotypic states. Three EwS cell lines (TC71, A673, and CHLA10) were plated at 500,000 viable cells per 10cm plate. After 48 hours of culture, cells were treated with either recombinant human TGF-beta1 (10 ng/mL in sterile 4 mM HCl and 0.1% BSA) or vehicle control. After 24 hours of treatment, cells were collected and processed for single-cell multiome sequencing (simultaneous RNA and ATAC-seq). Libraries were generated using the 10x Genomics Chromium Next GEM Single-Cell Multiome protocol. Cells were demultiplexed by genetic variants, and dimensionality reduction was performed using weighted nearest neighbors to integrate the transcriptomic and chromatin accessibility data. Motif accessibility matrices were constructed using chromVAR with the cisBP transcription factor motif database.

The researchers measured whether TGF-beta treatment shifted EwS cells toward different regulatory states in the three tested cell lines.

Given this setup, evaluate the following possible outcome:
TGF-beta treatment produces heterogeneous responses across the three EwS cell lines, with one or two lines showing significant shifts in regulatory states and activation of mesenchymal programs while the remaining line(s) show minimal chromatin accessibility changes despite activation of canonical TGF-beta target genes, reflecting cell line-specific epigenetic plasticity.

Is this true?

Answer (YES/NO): NO